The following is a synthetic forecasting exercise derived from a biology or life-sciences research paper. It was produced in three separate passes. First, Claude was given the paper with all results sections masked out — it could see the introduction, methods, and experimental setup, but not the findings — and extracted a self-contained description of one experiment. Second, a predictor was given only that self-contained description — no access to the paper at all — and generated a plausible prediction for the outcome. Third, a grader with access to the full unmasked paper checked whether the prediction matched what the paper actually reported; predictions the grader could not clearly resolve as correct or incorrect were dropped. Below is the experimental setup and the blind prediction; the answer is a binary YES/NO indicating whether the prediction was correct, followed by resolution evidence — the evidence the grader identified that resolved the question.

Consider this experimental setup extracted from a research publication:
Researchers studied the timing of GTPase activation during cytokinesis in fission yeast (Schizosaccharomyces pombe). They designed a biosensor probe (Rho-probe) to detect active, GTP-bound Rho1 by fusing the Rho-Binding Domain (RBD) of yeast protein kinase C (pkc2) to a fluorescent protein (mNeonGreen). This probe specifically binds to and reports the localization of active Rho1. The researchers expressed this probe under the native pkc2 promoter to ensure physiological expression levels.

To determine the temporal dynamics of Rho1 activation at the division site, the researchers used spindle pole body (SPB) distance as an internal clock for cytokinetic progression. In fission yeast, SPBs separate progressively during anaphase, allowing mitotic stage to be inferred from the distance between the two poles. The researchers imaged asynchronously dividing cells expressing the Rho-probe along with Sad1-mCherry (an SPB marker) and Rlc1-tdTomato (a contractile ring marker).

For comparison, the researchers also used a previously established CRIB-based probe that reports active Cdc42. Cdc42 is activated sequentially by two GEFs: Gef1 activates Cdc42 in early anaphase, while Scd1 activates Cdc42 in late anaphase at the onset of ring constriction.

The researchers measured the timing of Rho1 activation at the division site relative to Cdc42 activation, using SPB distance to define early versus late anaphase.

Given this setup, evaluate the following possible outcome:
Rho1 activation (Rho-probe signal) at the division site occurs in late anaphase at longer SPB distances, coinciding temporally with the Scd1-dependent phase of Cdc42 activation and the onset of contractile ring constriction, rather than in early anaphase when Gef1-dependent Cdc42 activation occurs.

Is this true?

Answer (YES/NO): YES